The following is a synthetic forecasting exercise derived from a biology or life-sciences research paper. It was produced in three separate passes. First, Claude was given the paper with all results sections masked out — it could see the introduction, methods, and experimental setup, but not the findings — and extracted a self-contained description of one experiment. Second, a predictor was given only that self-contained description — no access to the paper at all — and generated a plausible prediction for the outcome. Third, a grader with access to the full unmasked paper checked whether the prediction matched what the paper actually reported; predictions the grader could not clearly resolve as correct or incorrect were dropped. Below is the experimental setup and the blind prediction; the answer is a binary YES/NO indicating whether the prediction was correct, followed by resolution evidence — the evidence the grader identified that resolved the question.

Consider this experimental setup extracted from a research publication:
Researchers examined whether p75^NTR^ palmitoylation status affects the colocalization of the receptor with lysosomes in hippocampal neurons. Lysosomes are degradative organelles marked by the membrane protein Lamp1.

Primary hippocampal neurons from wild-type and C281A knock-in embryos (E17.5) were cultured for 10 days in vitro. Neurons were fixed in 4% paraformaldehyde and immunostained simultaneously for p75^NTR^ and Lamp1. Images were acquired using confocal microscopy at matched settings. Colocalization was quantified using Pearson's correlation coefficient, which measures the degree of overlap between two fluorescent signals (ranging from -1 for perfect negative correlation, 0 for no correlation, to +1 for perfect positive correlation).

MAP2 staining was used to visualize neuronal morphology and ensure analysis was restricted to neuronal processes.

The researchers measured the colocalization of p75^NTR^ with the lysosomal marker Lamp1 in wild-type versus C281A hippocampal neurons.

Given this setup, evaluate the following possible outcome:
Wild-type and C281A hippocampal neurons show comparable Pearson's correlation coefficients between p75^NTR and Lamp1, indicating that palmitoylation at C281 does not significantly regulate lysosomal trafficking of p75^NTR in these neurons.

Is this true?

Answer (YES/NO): NO